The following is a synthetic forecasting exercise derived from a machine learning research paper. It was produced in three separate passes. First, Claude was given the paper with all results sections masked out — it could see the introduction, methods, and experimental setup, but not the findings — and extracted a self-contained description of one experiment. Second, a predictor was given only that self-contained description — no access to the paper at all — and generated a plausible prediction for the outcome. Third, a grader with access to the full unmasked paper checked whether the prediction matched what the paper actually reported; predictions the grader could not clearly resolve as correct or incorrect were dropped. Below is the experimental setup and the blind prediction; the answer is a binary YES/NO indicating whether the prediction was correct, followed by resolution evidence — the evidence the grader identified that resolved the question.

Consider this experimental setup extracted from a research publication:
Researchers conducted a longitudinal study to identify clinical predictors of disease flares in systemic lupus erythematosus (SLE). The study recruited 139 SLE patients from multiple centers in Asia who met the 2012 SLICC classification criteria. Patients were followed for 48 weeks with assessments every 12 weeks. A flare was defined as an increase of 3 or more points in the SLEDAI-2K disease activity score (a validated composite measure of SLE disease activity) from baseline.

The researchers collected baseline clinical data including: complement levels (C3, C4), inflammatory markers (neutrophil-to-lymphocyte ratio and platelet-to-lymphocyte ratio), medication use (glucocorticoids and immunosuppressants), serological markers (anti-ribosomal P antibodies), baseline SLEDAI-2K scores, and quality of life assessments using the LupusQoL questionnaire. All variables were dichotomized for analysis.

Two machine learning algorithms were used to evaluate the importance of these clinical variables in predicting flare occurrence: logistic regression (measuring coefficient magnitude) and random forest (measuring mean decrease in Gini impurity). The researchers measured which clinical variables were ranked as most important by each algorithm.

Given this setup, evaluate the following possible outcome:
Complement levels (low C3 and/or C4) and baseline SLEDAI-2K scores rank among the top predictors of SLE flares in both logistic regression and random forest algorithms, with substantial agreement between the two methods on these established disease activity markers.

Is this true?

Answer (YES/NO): NO